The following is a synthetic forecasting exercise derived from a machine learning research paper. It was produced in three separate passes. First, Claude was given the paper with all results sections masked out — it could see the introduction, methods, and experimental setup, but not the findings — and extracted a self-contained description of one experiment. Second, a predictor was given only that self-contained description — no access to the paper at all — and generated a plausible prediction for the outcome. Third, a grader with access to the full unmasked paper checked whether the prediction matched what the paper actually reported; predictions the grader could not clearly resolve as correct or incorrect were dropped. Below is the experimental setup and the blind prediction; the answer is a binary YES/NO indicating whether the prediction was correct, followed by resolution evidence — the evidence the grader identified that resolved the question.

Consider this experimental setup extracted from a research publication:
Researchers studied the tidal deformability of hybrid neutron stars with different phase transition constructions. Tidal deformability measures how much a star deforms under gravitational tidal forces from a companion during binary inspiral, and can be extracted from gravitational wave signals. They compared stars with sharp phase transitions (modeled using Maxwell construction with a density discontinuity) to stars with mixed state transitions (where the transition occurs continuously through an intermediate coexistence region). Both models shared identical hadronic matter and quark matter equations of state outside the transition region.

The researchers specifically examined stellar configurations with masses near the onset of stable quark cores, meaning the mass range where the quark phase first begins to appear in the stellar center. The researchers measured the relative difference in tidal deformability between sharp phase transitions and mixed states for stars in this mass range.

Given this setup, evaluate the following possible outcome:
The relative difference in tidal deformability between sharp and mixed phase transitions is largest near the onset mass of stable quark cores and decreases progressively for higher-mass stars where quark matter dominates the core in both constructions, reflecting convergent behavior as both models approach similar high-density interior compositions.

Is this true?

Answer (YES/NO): YES